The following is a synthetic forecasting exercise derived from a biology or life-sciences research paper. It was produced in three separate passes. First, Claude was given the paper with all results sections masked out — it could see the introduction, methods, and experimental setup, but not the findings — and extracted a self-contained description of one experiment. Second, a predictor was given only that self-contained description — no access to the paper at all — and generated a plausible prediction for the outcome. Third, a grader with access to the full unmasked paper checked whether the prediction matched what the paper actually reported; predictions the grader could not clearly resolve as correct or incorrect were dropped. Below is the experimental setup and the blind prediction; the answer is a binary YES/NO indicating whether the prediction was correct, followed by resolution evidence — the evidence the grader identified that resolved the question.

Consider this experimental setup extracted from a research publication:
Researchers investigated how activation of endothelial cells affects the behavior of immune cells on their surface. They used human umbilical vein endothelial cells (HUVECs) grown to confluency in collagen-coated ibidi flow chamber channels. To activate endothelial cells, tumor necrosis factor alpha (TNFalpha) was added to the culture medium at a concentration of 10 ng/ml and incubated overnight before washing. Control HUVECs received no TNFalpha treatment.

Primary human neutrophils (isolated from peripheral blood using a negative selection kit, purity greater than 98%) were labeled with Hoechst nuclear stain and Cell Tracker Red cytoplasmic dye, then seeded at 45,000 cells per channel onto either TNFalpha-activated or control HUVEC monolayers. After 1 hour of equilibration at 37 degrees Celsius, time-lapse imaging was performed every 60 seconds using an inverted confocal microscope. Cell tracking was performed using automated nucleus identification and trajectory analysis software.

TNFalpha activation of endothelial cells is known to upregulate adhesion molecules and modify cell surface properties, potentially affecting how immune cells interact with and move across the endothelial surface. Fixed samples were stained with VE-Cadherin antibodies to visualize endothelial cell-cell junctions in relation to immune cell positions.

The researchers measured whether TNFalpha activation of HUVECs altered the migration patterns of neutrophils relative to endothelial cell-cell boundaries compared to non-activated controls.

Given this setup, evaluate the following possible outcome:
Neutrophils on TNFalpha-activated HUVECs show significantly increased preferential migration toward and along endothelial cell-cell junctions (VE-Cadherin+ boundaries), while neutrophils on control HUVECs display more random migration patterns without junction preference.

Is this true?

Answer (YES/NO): NO